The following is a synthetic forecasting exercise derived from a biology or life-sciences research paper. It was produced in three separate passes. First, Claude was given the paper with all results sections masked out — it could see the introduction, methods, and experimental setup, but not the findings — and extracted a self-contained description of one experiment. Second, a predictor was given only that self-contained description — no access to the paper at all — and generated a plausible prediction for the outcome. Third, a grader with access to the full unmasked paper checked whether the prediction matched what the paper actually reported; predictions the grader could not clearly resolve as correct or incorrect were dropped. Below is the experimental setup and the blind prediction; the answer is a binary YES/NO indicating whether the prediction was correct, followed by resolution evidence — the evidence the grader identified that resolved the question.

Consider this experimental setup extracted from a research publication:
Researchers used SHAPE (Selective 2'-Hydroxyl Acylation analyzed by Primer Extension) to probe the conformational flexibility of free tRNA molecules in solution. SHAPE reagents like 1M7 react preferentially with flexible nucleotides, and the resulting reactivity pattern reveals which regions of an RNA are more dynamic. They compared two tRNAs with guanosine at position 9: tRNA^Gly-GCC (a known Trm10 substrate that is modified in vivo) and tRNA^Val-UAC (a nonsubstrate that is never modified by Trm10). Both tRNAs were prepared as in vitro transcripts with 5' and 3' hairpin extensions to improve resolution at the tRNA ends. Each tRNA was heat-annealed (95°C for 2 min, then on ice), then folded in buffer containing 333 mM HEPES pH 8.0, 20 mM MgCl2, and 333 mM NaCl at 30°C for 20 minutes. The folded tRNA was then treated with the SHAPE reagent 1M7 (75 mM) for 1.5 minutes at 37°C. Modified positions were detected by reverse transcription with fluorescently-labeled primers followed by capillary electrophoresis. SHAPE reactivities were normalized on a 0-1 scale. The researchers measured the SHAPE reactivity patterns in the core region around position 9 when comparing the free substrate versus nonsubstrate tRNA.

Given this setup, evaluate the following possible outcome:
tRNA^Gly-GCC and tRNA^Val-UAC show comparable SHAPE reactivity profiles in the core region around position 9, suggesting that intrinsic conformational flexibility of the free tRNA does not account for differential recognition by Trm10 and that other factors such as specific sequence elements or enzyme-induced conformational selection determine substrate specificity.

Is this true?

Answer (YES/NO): NO